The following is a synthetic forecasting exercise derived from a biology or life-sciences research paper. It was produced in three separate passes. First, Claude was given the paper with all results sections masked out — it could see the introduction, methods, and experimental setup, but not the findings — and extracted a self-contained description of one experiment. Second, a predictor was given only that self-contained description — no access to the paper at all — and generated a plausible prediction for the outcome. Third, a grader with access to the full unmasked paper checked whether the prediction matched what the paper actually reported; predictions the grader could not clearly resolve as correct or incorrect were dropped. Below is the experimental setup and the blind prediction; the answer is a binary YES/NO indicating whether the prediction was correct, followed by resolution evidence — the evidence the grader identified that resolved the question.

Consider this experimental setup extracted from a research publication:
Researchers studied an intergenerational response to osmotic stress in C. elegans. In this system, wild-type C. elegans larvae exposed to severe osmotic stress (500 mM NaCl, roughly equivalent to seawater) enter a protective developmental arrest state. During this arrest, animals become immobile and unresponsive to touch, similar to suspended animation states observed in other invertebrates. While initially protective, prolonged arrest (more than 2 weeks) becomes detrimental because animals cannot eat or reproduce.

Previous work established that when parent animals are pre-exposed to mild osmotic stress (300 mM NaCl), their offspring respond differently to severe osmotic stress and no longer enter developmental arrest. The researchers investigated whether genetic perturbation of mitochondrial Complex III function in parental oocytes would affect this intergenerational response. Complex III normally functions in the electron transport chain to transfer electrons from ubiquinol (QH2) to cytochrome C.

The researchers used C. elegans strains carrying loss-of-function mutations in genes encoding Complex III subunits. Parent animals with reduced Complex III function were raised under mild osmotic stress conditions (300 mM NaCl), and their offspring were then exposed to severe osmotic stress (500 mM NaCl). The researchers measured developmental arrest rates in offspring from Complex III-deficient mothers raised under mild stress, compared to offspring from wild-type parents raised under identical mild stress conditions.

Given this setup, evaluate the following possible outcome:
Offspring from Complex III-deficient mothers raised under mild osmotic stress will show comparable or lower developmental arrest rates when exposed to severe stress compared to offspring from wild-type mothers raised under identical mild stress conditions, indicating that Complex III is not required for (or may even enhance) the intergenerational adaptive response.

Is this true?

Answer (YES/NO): NO